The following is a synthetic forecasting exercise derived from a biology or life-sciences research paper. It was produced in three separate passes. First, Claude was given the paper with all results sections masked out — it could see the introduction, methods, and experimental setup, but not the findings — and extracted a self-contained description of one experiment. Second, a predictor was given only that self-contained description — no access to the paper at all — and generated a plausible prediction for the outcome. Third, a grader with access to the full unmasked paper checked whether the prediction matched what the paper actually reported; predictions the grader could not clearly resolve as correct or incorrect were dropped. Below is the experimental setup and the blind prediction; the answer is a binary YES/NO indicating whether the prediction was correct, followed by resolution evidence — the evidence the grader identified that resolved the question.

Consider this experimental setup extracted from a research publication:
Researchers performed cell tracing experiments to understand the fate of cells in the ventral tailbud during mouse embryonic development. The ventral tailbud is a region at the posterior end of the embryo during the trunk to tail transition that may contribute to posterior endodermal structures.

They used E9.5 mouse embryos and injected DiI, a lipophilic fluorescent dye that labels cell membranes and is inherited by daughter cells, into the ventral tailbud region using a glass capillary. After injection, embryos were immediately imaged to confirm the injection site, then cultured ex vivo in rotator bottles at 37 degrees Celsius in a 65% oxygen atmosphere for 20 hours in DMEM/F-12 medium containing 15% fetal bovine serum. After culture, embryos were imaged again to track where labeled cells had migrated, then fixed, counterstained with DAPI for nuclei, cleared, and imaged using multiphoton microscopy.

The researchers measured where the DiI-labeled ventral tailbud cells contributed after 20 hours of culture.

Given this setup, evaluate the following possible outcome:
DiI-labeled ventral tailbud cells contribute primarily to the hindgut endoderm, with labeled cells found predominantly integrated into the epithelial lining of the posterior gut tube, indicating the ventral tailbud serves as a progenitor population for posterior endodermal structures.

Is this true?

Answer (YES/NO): NO